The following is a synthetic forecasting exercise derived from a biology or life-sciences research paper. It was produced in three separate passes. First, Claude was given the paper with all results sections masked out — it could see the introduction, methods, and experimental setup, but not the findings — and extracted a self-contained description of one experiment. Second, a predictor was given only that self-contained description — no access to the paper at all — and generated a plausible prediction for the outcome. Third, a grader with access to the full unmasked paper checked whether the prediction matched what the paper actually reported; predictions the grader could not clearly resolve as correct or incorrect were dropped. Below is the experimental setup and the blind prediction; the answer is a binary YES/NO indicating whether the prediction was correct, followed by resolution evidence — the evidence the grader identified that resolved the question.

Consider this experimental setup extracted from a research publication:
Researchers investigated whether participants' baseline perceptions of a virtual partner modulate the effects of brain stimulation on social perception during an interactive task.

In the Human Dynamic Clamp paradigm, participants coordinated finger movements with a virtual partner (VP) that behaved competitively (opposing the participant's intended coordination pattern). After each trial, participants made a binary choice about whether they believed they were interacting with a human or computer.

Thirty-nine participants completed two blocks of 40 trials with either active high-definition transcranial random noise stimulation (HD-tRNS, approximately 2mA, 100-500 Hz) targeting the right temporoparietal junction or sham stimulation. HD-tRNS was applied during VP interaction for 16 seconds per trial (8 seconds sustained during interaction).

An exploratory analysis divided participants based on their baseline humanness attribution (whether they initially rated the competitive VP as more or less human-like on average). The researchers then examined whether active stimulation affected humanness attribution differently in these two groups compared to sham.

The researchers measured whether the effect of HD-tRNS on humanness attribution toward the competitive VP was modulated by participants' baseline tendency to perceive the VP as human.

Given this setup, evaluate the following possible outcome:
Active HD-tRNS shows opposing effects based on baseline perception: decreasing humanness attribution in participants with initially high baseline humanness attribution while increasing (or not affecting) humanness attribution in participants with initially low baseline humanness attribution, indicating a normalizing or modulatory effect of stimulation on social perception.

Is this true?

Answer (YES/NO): NO